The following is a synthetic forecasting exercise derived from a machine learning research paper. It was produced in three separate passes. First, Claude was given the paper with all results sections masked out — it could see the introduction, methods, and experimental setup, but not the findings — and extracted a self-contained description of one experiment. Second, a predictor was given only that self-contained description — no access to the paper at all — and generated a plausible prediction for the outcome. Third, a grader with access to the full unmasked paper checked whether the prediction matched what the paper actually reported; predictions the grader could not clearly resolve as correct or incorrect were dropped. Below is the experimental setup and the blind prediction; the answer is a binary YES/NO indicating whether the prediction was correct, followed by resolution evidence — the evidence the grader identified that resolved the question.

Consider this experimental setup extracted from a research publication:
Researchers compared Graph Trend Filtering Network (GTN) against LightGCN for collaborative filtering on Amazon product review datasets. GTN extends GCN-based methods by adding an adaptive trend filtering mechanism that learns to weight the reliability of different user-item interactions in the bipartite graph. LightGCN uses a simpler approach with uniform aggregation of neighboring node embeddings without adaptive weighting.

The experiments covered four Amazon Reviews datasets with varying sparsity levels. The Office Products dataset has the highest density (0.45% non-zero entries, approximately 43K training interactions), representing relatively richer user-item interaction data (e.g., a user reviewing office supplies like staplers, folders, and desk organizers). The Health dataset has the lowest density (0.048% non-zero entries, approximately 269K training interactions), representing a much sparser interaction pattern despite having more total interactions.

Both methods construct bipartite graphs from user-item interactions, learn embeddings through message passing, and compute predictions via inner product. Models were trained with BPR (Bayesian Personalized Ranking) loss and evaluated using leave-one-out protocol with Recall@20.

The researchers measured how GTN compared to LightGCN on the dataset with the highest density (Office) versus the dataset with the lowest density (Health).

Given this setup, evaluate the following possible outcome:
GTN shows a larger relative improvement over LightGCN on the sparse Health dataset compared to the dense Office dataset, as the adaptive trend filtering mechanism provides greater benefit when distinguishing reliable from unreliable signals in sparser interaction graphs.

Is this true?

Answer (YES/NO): YES